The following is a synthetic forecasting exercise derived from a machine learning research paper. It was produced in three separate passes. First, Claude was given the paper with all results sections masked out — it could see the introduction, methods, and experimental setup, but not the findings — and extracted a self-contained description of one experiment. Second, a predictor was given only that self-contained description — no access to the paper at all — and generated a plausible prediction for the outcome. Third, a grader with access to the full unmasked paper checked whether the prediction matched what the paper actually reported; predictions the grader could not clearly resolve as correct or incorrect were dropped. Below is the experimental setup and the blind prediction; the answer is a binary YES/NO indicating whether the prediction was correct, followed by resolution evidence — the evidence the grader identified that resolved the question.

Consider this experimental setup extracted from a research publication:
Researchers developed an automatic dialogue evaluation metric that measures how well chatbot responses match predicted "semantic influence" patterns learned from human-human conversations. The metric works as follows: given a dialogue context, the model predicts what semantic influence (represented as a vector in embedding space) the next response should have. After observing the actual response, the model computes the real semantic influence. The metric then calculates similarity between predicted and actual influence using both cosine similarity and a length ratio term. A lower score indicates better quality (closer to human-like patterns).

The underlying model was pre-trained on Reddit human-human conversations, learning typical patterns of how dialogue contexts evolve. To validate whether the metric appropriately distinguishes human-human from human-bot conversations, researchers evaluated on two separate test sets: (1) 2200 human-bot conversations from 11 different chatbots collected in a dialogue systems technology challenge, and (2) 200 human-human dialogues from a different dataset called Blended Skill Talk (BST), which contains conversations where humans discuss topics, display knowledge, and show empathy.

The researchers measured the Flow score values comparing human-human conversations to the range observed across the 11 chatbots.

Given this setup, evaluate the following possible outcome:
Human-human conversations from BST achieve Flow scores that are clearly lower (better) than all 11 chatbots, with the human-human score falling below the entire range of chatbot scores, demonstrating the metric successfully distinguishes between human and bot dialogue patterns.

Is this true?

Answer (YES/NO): YES